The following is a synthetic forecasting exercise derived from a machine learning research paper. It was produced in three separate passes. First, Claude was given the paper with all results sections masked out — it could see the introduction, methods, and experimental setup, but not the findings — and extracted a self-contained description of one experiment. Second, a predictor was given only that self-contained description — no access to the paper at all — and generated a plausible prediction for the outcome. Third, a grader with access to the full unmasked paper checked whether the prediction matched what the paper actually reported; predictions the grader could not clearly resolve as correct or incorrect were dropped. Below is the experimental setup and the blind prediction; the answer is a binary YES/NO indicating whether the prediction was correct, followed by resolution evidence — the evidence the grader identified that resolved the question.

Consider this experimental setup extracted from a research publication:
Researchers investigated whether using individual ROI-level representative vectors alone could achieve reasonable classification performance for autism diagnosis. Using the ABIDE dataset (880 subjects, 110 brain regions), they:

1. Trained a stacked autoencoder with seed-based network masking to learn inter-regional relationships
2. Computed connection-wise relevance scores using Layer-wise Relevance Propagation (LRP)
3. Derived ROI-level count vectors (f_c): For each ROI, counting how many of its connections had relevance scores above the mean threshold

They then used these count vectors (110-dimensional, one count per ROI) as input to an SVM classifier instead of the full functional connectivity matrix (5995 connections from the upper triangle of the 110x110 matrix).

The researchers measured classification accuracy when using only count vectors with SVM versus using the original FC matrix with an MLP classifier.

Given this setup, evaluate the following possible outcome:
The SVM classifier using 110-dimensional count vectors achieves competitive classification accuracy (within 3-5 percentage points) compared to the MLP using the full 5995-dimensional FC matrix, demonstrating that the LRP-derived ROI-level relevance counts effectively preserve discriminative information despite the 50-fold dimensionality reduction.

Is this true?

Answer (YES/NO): NO